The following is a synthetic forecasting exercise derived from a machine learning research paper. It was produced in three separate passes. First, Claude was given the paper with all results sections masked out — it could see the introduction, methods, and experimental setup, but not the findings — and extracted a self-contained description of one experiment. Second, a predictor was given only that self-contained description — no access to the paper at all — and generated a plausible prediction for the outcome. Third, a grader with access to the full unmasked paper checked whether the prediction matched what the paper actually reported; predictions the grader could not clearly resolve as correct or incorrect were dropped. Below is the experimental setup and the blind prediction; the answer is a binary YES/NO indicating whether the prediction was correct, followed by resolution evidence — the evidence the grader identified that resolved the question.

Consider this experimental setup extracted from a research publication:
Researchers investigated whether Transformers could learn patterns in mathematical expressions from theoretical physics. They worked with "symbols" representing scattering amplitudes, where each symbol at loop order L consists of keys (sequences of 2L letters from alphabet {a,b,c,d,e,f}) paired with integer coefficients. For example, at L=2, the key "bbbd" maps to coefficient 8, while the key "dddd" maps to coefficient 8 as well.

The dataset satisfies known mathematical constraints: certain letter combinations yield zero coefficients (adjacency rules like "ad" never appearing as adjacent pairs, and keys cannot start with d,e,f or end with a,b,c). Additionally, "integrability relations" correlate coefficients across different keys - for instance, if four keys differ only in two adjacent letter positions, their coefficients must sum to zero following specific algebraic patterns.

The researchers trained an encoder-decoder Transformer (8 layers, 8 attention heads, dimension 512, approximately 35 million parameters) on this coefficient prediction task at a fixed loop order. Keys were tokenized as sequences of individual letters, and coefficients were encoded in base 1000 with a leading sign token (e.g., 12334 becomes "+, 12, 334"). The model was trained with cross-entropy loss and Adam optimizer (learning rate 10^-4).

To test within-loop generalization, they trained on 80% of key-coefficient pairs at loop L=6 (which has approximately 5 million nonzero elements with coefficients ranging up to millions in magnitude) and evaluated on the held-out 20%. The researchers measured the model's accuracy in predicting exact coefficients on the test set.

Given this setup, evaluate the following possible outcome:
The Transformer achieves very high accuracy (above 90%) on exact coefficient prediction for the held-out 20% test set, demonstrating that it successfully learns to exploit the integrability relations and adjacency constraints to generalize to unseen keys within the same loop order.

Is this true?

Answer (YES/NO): YES